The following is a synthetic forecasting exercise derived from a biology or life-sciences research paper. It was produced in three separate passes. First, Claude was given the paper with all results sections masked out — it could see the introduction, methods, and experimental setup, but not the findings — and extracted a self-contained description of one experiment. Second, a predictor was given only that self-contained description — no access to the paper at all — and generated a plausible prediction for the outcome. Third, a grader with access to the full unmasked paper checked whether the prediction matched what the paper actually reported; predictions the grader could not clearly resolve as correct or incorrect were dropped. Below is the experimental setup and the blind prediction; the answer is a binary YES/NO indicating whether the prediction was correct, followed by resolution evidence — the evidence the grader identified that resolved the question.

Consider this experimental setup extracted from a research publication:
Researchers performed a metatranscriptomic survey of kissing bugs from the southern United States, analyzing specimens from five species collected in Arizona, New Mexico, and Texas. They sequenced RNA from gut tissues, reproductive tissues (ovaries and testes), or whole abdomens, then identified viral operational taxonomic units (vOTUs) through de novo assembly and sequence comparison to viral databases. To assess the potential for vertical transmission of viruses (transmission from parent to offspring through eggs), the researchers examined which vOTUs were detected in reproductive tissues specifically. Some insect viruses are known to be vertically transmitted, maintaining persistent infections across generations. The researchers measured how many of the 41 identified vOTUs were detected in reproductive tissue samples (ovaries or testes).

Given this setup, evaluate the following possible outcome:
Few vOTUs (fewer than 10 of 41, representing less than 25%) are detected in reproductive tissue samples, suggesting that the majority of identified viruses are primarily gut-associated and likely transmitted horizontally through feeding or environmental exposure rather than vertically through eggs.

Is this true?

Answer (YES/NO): NO